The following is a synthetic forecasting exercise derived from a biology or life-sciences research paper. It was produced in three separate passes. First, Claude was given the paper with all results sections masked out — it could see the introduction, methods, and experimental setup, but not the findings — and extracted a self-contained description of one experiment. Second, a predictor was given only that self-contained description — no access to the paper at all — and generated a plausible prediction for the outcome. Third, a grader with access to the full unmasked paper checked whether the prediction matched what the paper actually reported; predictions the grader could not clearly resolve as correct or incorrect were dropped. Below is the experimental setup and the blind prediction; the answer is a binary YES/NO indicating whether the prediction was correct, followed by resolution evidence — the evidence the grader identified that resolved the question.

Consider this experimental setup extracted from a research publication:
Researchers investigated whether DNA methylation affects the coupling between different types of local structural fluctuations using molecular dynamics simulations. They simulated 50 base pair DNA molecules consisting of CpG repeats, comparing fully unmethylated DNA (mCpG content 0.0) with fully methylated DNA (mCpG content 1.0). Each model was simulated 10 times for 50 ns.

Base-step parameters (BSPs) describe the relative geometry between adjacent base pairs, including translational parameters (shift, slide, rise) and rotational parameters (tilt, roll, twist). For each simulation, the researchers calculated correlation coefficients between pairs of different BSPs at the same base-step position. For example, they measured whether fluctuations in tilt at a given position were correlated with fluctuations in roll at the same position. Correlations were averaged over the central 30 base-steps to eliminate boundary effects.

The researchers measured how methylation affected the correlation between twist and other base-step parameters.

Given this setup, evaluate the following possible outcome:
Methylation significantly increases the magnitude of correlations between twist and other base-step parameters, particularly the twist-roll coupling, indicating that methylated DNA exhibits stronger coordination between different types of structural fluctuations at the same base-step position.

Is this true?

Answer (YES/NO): NO